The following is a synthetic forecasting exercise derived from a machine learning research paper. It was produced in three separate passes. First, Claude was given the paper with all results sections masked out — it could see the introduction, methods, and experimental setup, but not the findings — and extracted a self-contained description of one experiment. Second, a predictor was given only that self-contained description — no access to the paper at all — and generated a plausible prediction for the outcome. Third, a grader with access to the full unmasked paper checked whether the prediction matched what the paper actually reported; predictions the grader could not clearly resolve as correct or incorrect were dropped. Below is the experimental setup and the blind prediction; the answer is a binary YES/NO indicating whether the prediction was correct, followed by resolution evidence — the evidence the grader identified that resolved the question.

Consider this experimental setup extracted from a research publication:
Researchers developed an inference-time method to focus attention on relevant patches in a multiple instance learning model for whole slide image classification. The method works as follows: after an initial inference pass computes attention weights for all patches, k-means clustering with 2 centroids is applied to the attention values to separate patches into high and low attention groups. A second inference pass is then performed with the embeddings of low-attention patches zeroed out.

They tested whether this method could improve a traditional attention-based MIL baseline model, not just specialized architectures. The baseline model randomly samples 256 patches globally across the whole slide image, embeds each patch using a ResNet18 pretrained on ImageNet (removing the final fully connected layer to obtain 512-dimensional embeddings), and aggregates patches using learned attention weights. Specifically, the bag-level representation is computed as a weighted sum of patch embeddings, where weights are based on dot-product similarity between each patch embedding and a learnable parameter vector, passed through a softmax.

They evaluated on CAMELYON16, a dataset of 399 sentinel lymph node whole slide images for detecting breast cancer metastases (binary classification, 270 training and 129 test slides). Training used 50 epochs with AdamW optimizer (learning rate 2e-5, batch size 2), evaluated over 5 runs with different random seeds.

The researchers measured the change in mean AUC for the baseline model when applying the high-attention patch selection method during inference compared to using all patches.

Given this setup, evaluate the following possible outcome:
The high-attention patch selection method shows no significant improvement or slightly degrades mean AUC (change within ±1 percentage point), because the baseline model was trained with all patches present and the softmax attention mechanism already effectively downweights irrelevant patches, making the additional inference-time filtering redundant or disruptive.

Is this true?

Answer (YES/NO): NO